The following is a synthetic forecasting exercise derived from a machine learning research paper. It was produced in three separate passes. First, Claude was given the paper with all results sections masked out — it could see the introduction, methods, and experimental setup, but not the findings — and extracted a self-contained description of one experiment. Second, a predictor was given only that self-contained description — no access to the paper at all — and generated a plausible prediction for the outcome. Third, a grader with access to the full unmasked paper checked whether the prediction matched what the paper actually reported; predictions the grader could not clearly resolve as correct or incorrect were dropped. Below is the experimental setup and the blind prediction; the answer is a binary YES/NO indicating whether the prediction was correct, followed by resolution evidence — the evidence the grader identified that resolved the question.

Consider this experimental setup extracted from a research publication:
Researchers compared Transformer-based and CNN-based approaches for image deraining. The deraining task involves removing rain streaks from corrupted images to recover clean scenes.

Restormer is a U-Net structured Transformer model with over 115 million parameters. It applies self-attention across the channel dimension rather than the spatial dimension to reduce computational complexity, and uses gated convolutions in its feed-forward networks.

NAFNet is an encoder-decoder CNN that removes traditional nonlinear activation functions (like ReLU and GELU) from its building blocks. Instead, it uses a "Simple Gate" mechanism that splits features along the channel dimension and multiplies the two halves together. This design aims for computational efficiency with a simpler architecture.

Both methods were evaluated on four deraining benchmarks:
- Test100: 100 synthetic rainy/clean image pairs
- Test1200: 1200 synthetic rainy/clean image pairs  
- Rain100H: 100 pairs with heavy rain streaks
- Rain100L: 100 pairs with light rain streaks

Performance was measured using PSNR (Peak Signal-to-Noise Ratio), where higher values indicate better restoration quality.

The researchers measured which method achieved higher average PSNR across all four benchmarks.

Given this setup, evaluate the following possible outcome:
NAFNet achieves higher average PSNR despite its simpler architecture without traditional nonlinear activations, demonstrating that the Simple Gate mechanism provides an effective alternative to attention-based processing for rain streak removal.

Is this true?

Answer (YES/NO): NO